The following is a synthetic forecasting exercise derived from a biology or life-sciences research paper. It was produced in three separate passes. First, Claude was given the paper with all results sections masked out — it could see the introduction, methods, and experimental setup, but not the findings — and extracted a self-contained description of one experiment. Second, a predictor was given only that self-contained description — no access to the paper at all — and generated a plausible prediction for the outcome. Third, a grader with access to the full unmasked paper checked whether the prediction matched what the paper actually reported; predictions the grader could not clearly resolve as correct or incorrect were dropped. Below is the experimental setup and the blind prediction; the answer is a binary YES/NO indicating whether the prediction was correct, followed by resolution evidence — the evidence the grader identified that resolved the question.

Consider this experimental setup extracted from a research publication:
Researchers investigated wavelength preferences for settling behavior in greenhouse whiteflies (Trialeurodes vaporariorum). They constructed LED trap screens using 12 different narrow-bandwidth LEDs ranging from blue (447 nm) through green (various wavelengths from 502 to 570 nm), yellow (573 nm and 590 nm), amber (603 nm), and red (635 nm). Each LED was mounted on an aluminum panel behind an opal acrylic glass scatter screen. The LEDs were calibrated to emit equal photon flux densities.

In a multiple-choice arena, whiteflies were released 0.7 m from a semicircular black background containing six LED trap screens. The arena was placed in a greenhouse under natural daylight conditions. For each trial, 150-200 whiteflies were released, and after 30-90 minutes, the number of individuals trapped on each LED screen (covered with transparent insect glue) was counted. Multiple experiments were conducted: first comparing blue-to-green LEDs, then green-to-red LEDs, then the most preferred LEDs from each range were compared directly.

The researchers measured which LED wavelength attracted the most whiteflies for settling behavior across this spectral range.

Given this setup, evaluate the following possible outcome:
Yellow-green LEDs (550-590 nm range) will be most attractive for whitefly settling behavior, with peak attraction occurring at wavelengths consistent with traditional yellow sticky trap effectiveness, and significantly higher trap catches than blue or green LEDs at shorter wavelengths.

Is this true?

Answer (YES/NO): NO